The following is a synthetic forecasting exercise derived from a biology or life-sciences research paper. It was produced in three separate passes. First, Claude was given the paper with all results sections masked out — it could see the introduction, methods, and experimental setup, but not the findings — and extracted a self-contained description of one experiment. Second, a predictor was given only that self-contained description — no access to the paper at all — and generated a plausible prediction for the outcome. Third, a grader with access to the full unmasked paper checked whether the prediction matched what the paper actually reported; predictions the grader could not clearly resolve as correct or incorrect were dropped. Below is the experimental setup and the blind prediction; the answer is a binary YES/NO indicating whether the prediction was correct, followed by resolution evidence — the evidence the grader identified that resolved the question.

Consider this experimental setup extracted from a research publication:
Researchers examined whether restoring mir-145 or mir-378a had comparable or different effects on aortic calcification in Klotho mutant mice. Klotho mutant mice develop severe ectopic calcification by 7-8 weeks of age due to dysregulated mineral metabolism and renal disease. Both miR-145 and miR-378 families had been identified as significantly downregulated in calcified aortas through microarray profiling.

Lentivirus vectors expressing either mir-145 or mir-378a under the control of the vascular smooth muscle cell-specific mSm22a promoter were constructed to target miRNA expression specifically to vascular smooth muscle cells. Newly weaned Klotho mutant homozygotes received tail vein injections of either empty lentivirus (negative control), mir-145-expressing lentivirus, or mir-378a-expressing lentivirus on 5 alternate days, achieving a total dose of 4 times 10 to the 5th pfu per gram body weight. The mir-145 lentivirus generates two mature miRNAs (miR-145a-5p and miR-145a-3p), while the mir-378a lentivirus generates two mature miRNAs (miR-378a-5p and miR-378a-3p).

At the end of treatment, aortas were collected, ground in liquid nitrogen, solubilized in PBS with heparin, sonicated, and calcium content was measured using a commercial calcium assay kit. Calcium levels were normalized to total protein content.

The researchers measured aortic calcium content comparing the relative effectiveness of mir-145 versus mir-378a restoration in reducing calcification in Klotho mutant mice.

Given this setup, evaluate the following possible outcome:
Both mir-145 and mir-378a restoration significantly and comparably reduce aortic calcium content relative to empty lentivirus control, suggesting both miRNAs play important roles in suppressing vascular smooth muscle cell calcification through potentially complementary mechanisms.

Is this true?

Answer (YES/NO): YES